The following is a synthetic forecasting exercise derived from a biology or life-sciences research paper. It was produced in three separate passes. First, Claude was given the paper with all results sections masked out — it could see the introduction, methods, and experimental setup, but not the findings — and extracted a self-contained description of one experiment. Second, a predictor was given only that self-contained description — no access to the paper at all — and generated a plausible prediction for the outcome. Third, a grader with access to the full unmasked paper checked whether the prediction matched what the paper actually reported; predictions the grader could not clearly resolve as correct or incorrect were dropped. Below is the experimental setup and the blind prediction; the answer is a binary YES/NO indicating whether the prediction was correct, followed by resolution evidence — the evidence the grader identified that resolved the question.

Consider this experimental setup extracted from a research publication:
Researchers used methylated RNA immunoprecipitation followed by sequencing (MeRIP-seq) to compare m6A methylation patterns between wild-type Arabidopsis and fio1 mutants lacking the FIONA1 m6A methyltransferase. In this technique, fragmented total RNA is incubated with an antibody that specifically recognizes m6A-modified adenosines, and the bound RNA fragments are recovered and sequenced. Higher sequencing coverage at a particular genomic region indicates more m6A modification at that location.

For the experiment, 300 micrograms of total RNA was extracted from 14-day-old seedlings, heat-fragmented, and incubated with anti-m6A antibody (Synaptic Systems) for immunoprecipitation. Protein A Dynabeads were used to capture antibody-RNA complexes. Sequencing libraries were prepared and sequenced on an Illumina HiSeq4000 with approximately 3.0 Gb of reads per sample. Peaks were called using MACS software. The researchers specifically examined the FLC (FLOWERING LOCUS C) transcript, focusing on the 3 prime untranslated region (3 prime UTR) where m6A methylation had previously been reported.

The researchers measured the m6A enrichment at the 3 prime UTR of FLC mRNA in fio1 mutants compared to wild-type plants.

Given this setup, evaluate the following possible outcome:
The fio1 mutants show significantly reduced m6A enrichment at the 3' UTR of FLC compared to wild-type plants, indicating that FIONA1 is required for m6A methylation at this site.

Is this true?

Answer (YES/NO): YES